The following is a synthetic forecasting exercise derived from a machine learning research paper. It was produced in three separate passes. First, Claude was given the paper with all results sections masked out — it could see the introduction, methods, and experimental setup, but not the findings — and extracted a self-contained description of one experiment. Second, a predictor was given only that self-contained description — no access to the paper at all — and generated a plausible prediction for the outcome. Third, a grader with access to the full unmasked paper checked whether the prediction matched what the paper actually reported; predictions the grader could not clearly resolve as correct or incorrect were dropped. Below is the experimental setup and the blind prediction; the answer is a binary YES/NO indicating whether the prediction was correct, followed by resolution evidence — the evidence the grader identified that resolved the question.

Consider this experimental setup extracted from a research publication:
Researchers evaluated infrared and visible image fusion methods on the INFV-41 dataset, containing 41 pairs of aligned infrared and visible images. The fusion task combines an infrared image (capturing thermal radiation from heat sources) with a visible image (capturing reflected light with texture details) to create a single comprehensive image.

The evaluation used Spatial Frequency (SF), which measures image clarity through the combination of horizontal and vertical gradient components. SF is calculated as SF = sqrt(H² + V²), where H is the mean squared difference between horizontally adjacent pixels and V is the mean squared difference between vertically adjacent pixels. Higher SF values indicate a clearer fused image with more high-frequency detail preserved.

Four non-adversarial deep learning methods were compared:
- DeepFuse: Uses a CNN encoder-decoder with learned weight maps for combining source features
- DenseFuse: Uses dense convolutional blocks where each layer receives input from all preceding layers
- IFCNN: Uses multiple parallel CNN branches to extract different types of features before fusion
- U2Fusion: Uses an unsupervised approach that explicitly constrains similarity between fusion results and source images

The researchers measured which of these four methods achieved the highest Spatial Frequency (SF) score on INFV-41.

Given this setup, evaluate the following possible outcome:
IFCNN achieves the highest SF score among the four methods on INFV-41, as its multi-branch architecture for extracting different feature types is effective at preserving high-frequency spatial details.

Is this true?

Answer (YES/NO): YES